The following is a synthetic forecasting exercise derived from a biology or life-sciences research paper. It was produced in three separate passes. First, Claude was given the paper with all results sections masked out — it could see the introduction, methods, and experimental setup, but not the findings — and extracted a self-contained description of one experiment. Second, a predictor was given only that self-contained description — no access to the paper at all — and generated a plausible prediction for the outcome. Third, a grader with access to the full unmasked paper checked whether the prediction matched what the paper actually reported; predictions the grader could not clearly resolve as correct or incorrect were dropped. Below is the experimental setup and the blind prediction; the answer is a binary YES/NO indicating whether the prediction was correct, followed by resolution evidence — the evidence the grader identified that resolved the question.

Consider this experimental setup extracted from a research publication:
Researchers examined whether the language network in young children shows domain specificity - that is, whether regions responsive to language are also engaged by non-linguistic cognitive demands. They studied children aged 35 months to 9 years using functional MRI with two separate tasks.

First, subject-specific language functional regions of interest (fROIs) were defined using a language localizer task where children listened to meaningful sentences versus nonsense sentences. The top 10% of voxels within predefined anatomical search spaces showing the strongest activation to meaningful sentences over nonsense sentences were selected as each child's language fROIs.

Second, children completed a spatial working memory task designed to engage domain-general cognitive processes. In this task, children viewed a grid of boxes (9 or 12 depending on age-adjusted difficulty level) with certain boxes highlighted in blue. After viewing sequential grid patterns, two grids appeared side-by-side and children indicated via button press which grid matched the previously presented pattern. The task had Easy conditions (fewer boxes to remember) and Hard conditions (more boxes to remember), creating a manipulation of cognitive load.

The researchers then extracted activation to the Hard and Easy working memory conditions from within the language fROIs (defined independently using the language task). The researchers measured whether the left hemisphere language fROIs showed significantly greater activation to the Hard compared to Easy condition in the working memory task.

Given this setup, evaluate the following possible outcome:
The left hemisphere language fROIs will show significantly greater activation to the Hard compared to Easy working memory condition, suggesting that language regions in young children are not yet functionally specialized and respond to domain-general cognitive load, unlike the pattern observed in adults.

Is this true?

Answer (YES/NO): NO